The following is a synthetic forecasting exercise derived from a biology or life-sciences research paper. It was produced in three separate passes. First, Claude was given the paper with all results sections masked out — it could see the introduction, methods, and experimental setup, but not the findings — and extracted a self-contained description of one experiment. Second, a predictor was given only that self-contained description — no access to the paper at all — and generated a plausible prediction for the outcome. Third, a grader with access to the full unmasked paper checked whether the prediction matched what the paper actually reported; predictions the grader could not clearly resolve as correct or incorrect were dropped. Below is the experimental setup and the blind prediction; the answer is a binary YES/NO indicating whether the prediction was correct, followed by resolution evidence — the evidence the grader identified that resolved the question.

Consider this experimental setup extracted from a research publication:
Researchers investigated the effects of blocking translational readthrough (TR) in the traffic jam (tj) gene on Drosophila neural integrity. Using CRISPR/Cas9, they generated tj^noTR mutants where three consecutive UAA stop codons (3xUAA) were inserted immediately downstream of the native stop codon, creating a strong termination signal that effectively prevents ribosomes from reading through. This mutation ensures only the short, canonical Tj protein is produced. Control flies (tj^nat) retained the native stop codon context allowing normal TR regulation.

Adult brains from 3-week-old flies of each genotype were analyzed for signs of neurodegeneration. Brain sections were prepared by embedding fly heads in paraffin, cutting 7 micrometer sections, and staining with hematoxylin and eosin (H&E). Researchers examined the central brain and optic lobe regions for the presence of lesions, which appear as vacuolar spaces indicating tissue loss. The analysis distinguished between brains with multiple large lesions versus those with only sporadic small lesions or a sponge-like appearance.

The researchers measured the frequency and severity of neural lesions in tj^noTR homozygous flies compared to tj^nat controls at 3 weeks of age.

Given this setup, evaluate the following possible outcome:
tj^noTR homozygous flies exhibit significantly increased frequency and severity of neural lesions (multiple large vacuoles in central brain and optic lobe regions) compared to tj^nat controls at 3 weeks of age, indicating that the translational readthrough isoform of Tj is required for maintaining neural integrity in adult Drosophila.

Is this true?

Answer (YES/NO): YES